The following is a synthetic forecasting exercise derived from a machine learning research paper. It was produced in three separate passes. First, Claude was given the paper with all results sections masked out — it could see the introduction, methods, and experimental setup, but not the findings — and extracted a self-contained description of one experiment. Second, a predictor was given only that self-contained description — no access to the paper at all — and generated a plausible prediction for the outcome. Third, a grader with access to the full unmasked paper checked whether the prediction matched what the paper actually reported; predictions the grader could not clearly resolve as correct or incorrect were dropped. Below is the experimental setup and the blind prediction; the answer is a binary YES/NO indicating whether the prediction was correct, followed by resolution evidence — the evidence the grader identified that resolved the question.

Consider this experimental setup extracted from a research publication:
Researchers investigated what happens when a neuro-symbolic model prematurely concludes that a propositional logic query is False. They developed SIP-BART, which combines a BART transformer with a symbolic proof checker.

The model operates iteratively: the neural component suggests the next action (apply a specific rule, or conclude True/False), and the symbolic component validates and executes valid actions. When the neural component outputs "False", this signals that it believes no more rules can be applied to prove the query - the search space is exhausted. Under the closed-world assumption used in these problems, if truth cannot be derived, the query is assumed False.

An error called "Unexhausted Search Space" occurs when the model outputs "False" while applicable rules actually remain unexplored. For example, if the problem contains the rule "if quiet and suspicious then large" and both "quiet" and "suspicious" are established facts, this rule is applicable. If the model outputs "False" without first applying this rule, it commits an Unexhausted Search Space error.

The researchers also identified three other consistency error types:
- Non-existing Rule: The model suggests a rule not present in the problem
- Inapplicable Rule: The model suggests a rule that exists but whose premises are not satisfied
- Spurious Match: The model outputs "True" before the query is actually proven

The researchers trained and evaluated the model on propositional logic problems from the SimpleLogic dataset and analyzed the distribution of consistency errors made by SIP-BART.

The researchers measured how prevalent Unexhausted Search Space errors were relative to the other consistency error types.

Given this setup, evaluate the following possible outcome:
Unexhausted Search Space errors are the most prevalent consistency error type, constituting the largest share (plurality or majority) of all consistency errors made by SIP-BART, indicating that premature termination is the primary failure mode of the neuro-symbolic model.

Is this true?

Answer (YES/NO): NO